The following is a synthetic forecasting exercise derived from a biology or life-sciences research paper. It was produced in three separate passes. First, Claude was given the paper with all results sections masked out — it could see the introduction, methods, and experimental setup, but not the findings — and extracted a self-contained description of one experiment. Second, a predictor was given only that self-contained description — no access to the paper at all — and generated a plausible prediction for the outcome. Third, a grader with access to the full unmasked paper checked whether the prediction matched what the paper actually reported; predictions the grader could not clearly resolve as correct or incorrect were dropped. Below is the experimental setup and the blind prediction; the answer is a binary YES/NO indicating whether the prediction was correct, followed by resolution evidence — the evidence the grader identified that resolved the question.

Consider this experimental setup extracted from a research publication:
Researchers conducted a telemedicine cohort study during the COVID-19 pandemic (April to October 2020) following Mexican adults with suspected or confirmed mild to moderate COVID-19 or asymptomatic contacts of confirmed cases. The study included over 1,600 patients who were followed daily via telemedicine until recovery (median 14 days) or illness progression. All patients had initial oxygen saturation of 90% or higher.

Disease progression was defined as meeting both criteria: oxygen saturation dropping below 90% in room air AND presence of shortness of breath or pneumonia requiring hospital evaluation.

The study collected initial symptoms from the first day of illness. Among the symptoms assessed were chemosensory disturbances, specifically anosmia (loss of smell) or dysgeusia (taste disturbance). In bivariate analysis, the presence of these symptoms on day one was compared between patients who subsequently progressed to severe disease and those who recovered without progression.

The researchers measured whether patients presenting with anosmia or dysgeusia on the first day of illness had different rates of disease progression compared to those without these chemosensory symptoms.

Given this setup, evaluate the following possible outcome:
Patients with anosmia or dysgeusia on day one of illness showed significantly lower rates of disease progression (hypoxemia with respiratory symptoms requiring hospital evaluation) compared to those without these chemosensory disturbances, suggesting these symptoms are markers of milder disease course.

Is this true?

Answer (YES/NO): NO